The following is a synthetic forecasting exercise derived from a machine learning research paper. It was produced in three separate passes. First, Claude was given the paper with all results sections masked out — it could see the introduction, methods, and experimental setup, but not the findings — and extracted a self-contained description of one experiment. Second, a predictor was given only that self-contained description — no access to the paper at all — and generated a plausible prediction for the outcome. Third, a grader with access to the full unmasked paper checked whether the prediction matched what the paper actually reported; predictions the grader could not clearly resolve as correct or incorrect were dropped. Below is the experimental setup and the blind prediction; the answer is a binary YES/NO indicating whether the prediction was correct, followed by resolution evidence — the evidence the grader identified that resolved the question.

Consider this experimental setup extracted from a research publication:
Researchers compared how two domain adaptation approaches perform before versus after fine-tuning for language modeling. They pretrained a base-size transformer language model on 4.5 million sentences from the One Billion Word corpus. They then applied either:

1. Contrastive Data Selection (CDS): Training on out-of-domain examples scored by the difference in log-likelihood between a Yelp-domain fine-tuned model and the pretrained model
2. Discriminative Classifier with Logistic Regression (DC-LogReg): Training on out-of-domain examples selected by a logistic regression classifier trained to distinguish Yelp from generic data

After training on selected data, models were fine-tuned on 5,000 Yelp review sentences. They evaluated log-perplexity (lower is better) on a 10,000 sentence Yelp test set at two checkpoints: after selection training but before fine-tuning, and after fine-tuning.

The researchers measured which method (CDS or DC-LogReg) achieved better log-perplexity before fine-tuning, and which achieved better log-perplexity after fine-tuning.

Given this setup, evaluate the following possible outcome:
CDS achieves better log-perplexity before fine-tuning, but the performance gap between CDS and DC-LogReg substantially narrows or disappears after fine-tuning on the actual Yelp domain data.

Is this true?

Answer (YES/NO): NO